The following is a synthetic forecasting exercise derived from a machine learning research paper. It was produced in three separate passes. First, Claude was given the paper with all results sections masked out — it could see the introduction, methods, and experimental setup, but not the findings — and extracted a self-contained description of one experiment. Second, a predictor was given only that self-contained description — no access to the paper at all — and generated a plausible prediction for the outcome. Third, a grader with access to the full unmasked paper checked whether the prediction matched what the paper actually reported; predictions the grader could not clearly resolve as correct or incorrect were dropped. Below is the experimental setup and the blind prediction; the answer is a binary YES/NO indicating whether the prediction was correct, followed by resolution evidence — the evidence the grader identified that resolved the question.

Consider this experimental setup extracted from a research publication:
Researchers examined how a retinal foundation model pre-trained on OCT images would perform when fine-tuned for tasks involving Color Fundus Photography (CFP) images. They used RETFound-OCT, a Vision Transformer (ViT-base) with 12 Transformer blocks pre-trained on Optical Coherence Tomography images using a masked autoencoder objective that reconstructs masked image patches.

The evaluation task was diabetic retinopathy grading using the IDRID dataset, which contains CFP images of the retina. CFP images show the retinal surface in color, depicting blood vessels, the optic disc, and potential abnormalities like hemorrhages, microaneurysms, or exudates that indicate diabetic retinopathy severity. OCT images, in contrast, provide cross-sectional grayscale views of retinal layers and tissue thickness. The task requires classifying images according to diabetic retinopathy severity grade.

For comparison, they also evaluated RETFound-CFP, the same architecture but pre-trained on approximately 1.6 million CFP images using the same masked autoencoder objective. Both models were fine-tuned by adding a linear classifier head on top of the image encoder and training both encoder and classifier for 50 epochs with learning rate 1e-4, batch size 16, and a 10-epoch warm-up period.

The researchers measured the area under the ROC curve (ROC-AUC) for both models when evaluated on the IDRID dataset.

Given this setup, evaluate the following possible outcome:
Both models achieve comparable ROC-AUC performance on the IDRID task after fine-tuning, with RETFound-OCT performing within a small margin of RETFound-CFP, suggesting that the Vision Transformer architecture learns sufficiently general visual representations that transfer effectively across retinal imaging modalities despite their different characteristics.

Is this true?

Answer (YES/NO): NO